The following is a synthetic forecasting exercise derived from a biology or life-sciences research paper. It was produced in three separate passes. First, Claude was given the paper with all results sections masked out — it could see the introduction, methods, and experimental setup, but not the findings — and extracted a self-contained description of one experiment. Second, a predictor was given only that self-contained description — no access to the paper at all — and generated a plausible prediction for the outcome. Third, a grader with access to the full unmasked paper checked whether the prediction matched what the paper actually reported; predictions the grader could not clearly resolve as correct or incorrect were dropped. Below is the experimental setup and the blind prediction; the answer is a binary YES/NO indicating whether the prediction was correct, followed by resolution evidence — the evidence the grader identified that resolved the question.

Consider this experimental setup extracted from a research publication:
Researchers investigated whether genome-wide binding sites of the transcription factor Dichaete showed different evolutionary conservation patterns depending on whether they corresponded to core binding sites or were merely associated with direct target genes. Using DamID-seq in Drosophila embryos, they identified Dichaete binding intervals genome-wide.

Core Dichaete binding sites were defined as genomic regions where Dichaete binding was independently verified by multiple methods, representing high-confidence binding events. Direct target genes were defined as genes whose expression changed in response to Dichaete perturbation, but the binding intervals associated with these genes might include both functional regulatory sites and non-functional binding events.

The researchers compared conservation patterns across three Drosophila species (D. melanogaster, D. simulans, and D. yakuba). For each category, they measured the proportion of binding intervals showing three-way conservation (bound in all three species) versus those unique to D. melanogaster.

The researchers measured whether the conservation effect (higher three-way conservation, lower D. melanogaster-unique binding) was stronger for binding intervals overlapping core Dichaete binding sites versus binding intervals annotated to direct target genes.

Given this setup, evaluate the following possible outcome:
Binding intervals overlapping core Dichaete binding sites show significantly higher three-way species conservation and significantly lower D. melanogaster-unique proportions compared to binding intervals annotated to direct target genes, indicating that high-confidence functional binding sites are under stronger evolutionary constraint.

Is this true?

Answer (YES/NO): YES